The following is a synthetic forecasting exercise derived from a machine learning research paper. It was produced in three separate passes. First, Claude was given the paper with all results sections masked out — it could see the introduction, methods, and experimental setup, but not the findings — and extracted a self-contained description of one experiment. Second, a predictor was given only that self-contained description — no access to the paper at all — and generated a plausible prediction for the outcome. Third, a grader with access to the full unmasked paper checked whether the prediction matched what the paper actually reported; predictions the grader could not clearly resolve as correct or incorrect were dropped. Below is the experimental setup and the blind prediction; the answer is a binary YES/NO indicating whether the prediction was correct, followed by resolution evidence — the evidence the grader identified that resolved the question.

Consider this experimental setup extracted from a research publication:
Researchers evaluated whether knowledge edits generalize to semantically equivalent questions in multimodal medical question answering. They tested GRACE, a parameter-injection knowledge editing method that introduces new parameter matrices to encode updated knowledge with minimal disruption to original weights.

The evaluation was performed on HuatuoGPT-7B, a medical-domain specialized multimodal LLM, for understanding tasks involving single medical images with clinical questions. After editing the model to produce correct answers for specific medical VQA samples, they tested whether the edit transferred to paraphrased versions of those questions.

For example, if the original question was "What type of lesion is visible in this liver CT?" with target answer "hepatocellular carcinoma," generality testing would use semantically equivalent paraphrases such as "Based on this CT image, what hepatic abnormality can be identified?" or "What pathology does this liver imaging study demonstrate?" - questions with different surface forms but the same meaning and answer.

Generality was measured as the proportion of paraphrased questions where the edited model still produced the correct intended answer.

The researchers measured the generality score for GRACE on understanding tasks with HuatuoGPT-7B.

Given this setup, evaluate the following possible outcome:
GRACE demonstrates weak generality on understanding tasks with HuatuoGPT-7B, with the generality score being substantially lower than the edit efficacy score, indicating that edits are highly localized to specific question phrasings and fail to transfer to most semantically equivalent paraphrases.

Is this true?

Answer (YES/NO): YES